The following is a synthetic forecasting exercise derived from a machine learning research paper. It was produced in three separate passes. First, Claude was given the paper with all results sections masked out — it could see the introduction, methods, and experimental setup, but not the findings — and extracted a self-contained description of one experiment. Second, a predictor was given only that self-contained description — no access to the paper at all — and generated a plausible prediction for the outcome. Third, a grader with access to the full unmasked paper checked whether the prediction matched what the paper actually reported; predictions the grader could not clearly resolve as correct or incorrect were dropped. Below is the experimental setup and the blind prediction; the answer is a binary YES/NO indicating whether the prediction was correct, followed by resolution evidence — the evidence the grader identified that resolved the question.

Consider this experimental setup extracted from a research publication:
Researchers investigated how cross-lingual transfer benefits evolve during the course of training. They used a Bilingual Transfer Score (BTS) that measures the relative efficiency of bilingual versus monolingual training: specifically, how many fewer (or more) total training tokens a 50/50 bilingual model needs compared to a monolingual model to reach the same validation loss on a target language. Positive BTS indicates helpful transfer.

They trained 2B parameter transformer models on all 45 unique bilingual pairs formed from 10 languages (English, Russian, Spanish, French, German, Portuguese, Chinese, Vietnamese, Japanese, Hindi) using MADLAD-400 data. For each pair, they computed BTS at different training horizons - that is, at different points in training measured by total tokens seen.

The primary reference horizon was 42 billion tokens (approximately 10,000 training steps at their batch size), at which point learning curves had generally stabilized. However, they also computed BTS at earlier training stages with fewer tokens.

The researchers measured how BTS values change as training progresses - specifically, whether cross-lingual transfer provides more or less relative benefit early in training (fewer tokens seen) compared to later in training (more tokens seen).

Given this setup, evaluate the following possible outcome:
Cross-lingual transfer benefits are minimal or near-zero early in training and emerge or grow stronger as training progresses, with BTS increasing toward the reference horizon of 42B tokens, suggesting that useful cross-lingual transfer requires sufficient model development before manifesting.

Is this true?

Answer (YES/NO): NO